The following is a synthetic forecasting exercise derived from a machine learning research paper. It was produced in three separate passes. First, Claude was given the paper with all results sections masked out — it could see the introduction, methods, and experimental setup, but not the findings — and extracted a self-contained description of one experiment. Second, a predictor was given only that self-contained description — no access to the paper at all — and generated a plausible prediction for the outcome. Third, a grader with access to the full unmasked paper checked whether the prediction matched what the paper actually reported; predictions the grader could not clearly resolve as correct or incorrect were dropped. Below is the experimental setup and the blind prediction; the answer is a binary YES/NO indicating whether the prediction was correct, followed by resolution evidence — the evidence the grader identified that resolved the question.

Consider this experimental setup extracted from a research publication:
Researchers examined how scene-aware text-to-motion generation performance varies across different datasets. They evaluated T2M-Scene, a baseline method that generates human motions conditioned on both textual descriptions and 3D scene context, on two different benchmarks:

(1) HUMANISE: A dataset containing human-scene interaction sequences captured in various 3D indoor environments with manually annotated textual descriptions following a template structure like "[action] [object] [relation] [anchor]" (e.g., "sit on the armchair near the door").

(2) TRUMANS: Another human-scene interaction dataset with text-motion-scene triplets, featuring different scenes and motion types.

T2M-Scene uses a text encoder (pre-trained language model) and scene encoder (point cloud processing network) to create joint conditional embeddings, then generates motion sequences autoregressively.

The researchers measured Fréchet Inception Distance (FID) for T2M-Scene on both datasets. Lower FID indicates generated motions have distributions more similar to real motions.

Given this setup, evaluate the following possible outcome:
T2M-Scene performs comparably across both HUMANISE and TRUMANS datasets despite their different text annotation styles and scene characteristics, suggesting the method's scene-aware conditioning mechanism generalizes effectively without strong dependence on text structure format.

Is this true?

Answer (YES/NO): NO